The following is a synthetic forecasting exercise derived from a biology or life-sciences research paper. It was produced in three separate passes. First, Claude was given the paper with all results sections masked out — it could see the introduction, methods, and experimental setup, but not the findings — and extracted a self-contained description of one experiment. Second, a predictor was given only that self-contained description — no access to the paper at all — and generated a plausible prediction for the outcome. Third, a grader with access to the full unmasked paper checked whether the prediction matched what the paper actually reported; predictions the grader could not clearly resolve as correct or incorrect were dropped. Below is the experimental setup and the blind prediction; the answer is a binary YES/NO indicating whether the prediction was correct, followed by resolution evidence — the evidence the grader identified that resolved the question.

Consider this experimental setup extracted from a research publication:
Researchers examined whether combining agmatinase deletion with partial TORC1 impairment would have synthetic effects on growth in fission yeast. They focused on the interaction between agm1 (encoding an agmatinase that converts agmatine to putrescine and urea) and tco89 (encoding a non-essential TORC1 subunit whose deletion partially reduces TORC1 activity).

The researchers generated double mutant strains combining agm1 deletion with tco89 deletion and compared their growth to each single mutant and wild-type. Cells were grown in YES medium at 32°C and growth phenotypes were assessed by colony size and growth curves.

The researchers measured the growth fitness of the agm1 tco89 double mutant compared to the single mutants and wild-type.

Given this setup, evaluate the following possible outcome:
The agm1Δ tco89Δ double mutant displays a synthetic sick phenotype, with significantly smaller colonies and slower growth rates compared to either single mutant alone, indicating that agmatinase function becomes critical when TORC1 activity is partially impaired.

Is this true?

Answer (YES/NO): NO